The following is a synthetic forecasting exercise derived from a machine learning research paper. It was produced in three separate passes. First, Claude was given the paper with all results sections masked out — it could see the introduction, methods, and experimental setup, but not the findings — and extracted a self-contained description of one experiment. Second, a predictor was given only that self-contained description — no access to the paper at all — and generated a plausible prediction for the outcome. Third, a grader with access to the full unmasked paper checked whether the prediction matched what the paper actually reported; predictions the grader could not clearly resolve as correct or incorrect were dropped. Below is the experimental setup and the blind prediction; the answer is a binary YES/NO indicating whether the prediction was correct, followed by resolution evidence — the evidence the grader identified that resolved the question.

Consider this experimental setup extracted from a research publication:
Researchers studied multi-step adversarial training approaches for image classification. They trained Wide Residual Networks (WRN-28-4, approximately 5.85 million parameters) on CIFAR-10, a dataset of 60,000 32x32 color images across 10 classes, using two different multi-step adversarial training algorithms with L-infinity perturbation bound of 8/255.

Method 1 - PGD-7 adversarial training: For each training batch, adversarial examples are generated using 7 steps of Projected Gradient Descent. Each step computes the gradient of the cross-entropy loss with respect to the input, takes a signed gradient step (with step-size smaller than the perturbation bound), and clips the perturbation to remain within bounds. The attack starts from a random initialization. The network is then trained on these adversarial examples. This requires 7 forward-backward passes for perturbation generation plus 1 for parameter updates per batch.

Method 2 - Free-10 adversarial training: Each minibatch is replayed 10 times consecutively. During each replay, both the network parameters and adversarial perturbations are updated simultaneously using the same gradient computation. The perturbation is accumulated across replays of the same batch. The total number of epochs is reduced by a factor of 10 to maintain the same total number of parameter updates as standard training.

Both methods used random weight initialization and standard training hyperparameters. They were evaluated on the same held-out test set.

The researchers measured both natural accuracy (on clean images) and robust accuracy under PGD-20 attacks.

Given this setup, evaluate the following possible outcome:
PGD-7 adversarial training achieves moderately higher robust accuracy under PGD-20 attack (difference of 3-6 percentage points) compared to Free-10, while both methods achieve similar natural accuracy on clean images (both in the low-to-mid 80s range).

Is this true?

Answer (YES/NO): NO